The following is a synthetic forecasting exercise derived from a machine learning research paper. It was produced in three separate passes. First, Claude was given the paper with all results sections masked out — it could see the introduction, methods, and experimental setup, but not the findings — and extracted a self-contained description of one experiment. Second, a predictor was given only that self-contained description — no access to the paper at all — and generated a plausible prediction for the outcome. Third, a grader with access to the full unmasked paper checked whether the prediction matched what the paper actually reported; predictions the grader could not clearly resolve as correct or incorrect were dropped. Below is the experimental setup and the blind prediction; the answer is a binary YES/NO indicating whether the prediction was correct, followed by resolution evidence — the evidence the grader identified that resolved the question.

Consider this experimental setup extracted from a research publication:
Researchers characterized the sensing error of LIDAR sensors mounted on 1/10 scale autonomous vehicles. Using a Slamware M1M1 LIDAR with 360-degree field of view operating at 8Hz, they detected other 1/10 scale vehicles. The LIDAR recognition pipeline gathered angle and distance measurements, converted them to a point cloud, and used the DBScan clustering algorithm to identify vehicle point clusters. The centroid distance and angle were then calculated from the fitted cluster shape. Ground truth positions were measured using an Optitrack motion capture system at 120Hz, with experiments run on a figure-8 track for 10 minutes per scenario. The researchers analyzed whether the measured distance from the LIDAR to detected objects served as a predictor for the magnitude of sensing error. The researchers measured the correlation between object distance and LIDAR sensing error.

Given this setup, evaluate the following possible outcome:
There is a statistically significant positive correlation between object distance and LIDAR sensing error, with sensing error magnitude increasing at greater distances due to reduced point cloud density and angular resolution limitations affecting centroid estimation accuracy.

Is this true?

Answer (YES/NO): YES